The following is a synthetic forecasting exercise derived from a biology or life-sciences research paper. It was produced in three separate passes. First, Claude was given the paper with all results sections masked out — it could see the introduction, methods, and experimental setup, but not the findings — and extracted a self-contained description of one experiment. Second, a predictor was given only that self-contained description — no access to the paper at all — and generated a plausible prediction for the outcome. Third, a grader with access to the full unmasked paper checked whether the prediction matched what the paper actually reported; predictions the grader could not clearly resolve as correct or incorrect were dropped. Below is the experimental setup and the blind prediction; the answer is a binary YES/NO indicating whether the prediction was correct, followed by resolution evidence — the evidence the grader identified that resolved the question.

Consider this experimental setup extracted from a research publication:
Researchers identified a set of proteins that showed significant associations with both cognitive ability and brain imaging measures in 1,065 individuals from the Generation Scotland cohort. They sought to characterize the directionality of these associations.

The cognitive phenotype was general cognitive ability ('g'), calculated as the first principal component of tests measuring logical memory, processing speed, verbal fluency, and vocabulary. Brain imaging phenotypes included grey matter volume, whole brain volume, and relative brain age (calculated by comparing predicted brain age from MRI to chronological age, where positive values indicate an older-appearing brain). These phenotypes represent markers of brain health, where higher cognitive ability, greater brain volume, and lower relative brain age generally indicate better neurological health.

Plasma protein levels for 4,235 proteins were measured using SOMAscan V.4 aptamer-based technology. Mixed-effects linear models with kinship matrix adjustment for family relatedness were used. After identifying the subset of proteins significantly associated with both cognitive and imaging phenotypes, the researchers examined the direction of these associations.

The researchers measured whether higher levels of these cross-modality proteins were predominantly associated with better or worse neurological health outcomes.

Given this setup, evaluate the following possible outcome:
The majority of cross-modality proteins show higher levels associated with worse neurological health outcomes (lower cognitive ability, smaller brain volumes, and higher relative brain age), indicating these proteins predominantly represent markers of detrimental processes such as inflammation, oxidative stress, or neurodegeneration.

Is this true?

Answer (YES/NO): YES